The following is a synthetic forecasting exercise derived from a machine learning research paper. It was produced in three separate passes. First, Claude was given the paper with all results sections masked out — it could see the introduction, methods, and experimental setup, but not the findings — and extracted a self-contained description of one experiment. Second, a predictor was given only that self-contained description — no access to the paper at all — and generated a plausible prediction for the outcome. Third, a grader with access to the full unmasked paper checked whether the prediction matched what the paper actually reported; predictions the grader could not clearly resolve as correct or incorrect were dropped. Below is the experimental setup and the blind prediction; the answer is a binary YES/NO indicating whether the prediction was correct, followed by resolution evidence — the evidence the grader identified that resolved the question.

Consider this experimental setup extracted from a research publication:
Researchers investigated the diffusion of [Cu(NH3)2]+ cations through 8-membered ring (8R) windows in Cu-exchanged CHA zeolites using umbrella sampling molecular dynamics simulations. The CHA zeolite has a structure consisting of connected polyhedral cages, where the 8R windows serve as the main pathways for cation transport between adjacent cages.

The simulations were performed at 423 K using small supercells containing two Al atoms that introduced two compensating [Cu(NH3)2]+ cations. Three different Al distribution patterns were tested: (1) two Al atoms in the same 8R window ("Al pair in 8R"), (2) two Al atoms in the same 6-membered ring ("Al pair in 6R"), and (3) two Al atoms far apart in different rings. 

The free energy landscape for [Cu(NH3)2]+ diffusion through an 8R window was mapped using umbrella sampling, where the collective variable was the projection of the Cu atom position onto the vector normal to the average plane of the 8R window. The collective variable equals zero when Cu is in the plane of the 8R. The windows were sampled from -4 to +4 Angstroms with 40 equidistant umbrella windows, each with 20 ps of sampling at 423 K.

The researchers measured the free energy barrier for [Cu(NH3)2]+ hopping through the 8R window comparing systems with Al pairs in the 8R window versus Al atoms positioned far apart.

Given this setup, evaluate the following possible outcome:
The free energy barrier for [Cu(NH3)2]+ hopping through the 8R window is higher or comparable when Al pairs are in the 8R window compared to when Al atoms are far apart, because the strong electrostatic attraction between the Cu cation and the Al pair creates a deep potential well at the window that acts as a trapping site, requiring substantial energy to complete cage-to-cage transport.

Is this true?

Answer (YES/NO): NO